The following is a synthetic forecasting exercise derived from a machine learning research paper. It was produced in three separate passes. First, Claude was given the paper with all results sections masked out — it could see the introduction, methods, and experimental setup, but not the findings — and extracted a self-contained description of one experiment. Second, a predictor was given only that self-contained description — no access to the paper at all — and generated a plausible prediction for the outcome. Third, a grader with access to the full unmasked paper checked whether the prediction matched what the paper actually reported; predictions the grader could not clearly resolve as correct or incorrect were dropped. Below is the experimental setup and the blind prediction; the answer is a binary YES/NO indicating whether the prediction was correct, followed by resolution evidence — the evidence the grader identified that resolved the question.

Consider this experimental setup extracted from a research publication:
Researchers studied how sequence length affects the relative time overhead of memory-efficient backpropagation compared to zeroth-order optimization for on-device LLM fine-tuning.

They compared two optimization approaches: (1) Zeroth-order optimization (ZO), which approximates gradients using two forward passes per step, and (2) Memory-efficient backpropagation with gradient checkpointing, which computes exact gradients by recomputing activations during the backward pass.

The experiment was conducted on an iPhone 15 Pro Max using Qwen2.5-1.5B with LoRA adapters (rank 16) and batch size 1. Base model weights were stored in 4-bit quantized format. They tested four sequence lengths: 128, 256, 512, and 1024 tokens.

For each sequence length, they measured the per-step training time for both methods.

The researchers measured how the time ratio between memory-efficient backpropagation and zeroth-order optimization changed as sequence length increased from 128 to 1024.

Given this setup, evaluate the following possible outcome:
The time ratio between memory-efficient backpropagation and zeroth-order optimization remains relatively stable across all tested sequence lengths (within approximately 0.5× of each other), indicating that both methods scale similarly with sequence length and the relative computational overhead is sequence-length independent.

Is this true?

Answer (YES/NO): NO